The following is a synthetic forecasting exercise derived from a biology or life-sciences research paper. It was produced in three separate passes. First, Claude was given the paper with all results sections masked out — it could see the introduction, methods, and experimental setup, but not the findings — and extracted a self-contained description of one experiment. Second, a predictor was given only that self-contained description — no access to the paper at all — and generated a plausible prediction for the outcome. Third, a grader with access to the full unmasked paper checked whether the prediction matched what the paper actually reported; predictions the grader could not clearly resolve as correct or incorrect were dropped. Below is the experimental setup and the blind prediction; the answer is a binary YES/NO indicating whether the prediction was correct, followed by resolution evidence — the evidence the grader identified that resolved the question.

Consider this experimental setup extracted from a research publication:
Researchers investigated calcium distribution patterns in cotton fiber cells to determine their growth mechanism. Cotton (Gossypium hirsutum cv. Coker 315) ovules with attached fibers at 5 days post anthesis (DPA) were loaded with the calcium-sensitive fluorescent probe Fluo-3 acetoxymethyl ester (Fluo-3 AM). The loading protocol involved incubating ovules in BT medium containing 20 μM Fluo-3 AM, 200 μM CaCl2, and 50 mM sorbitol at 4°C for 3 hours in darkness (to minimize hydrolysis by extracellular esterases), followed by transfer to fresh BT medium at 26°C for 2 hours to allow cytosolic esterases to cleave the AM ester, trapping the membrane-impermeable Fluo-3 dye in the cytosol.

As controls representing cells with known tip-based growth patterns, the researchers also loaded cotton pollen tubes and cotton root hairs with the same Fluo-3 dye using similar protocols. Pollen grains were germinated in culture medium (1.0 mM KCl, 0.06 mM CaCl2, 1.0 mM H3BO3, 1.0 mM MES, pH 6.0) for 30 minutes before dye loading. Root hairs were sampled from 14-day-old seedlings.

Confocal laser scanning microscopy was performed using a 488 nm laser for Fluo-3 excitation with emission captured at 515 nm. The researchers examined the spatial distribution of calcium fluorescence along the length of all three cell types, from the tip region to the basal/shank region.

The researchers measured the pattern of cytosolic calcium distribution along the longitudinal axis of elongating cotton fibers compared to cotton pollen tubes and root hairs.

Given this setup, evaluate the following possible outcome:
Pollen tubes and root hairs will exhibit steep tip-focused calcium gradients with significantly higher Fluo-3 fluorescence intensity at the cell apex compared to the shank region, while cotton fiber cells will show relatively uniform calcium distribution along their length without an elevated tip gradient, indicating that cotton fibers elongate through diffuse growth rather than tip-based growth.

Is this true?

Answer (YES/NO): YES